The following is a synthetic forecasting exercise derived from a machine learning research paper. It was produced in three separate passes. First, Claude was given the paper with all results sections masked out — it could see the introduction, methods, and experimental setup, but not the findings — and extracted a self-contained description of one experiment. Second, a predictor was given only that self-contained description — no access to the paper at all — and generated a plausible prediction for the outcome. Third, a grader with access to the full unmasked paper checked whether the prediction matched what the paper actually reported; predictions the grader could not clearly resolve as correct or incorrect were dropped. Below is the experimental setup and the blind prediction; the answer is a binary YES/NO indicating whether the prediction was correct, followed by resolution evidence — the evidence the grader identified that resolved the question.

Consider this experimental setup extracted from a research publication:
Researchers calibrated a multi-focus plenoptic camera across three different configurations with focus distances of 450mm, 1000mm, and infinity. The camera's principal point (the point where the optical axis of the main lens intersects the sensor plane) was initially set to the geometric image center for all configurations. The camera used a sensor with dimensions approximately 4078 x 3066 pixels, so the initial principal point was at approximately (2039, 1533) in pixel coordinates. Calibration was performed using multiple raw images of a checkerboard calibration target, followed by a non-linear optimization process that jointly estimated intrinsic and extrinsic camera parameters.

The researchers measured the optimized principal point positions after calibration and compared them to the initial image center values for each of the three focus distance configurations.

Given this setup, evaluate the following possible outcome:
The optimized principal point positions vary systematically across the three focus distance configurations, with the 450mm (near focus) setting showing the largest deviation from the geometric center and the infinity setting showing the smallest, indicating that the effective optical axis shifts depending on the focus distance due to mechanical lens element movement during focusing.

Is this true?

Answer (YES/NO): NO